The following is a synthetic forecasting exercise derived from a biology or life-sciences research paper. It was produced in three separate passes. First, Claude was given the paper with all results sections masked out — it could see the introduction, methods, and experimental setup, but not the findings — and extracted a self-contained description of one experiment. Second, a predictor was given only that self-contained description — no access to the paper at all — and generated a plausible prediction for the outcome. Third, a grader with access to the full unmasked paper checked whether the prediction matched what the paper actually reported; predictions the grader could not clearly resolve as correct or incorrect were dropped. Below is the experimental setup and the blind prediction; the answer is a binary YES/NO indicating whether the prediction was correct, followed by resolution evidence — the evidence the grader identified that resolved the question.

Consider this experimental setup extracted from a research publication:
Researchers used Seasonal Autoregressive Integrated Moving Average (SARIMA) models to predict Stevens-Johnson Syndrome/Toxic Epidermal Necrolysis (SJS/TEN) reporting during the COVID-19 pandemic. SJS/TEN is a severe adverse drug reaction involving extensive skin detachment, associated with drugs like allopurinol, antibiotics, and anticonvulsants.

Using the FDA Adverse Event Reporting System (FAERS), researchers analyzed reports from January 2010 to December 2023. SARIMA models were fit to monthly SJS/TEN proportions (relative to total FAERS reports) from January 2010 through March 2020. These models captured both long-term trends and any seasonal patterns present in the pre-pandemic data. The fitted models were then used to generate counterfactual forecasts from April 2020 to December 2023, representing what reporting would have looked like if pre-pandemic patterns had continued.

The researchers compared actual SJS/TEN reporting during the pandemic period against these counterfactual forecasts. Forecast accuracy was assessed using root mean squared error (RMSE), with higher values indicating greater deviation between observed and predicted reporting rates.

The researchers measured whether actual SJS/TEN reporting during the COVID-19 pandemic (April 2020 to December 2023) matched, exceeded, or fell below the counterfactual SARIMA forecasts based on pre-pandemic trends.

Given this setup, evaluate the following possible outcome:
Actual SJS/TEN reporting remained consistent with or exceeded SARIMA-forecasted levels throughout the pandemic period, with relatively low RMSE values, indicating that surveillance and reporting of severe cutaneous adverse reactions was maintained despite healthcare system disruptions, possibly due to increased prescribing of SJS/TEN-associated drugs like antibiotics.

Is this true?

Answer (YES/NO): YES